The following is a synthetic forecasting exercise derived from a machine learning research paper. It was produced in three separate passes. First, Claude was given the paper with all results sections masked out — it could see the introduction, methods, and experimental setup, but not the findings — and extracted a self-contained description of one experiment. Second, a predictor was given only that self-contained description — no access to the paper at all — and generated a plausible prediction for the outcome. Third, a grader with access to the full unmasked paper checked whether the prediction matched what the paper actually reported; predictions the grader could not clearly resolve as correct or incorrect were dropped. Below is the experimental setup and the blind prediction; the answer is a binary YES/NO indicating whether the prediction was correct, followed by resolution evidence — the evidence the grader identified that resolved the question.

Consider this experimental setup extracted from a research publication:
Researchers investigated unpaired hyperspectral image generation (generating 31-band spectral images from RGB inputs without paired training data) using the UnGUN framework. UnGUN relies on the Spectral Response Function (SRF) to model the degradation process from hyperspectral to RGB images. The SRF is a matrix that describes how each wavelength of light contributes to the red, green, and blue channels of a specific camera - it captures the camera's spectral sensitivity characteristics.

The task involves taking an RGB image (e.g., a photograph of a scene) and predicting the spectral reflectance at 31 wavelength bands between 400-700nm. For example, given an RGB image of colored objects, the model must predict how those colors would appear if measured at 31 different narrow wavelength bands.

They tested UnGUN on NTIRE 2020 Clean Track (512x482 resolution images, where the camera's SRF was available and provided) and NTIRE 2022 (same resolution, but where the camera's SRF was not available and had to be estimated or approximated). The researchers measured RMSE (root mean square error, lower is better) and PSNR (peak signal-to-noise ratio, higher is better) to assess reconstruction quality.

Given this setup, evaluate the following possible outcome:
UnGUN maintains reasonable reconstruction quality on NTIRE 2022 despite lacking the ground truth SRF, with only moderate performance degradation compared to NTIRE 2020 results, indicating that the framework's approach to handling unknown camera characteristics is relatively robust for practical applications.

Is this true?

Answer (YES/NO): NO